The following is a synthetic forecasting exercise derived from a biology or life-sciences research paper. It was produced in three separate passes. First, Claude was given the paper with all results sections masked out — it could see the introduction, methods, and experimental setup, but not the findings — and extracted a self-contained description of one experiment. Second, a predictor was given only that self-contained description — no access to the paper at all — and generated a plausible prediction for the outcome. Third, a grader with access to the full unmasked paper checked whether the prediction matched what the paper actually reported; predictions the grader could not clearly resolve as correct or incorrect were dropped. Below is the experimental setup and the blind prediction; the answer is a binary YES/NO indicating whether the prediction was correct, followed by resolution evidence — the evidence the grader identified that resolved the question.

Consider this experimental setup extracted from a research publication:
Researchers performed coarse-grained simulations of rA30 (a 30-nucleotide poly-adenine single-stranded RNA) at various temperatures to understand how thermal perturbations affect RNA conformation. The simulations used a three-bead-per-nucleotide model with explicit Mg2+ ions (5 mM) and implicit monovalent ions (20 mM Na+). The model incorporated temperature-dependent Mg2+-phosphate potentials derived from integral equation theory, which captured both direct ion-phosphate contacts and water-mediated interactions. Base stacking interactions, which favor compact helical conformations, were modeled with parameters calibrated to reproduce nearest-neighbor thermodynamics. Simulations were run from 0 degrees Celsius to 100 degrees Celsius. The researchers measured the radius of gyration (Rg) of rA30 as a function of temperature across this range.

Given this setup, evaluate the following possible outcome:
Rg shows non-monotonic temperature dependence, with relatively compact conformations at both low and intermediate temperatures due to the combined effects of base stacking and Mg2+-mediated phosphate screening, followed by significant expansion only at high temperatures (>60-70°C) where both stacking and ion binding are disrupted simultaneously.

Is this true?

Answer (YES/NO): NO